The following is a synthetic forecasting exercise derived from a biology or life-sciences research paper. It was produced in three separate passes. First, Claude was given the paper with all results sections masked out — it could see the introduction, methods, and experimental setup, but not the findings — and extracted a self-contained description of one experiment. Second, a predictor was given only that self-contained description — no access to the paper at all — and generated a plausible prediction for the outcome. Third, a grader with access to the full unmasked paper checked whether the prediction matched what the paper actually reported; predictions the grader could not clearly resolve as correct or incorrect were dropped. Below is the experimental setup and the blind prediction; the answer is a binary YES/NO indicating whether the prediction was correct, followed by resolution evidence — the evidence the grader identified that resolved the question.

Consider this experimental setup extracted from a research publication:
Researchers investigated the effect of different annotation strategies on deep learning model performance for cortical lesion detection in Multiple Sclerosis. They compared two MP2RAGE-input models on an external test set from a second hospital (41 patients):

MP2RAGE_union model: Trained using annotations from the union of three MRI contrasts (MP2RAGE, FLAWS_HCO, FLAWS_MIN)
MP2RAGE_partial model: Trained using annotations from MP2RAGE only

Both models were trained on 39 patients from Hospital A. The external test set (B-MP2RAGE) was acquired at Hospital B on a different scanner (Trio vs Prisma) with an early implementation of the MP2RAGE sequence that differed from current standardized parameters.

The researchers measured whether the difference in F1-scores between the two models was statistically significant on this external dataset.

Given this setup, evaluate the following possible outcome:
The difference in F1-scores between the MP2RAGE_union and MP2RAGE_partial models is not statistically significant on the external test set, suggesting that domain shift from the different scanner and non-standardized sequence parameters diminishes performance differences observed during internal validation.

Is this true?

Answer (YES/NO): NO